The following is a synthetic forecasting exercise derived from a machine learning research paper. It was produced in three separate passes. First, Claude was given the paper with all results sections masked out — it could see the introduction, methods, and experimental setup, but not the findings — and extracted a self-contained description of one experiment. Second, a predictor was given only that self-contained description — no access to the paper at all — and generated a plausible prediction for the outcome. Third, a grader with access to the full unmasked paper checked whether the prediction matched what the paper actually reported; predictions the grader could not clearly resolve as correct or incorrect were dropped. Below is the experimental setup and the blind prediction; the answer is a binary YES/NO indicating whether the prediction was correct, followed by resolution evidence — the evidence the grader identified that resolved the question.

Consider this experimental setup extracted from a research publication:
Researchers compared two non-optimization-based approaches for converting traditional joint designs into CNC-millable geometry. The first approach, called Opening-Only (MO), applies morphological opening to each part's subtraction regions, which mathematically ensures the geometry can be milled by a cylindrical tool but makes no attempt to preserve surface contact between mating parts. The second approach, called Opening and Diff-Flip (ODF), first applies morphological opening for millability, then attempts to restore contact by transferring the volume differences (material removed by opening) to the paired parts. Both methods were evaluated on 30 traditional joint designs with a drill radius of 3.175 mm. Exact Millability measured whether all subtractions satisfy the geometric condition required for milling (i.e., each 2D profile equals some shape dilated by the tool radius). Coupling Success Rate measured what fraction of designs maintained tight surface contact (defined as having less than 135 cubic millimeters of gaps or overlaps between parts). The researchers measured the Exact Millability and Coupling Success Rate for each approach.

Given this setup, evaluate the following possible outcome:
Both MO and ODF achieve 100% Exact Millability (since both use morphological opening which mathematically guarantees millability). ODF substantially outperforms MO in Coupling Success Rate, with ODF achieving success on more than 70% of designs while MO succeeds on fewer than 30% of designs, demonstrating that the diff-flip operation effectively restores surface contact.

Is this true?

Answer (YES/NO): NO